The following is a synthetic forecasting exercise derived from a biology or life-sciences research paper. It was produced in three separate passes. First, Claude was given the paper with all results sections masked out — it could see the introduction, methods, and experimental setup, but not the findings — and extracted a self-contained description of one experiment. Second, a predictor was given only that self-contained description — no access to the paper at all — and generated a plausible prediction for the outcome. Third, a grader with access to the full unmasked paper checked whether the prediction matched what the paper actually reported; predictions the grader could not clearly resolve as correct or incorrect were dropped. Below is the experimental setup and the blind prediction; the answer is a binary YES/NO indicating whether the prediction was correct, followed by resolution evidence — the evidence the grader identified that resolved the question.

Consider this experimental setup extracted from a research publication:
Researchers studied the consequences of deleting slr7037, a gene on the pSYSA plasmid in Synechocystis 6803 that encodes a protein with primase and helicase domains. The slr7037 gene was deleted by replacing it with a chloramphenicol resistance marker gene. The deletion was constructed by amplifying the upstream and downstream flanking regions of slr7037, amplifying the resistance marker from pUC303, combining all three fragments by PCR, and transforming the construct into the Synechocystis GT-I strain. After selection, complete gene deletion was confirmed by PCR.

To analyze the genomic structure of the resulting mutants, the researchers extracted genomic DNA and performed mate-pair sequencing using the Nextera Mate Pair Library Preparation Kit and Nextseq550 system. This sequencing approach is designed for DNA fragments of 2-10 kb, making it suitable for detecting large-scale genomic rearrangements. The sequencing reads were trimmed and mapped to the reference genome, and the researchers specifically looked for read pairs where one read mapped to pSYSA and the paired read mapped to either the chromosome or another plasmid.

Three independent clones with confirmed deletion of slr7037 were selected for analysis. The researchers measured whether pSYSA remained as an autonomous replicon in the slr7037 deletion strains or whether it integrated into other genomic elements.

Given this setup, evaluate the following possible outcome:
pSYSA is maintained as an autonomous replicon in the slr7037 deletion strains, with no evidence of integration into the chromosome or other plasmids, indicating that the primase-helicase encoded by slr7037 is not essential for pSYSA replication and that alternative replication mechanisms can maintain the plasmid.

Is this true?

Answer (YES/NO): NO